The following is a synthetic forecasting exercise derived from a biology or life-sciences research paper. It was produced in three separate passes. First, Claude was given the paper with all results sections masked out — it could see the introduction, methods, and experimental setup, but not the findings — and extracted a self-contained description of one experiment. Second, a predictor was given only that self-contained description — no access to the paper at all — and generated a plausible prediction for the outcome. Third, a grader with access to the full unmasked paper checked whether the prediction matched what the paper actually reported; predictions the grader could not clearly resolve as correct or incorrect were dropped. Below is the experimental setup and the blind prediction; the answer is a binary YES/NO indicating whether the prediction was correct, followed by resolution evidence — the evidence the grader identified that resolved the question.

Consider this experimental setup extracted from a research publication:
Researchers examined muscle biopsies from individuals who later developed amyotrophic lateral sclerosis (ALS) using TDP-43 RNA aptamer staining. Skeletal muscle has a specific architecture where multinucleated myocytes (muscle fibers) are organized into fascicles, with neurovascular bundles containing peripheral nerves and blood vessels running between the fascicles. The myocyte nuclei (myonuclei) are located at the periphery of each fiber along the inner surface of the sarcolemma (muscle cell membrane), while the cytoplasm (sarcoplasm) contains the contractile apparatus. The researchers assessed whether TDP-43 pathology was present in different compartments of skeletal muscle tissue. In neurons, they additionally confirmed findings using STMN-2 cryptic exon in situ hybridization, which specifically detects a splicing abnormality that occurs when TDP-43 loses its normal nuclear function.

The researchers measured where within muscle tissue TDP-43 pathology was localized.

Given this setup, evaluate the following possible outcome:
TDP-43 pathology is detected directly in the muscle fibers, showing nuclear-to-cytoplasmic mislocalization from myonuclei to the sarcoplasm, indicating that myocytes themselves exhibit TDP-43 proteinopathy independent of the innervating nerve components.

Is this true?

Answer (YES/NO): YES